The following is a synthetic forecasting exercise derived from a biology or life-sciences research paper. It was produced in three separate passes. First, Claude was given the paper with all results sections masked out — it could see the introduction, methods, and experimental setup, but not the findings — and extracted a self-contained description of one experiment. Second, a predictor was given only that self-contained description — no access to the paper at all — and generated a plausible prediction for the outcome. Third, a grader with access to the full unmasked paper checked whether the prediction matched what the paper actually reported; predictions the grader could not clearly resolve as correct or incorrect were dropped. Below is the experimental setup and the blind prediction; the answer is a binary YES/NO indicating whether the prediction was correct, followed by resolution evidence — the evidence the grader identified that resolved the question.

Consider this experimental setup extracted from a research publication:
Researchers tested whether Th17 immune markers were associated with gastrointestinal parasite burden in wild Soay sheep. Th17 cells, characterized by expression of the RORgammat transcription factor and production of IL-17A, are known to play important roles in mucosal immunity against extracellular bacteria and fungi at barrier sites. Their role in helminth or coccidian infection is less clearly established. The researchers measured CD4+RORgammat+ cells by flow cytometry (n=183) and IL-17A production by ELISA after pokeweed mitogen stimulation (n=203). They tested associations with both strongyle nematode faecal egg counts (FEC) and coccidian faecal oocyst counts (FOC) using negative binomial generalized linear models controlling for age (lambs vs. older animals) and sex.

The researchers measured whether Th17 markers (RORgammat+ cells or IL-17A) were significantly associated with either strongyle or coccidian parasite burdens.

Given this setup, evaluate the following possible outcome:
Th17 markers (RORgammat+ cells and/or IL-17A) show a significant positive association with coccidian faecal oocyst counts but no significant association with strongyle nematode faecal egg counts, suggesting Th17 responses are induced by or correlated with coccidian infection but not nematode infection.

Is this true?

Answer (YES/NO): NO